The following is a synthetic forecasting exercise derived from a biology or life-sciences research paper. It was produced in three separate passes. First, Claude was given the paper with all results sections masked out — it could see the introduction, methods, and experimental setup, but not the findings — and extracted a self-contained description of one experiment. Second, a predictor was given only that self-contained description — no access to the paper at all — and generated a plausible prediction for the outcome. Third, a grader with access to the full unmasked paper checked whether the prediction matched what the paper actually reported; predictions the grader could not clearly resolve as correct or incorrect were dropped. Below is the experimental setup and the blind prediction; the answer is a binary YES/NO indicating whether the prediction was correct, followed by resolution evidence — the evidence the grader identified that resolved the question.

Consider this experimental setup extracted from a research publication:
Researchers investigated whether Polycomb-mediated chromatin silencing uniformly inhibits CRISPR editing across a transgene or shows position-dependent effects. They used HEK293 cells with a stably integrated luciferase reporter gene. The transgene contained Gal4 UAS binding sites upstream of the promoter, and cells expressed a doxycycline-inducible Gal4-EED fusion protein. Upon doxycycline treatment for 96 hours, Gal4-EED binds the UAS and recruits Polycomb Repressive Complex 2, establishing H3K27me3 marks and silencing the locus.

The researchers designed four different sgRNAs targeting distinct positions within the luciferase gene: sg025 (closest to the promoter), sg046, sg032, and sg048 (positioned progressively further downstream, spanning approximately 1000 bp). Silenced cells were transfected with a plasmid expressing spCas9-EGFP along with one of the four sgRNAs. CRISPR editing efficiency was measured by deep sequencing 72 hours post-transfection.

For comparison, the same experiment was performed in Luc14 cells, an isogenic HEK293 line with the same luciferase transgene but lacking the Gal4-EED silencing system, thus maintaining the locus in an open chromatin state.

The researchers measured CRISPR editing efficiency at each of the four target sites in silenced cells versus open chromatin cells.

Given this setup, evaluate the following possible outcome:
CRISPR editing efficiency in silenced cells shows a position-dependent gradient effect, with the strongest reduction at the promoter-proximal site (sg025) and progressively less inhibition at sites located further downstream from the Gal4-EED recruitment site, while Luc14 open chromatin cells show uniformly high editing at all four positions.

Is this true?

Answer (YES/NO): NO